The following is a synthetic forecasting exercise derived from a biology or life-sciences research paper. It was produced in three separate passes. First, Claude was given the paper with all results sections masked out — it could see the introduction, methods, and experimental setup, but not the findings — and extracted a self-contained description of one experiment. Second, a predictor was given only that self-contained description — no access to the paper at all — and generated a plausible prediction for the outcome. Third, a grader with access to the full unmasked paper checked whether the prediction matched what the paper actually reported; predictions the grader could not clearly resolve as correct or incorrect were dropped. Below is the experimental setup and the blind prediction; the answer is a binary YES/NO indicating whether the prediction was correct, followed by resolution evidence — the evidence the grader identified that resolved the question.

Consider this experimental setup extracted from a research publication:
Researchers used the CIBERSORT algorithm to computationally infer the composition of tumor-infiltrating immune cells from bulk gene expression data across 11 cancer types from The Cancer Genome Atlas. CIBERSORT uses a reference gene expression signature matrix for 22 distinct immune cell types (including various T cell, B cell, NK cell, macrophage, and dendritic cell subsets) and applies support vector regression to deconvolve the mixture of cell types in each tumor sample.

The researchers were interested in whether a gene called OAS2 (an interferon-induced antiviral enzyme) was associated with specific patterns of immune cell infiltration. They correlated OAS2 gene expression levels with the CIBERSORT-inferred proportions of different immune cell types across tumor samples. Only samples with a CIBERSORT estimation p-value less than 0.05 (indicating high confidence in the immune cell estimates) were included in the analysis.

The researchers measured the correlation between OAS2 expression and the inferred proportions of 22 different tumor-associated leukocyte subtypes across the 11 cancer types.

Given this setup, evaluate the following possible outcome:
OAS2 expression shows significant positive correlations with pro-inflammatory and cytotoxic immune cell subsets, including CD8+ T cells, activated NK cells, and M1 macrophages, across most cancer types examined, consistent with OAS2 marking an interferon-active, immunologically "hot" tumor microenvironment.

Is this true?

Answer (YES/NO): NO